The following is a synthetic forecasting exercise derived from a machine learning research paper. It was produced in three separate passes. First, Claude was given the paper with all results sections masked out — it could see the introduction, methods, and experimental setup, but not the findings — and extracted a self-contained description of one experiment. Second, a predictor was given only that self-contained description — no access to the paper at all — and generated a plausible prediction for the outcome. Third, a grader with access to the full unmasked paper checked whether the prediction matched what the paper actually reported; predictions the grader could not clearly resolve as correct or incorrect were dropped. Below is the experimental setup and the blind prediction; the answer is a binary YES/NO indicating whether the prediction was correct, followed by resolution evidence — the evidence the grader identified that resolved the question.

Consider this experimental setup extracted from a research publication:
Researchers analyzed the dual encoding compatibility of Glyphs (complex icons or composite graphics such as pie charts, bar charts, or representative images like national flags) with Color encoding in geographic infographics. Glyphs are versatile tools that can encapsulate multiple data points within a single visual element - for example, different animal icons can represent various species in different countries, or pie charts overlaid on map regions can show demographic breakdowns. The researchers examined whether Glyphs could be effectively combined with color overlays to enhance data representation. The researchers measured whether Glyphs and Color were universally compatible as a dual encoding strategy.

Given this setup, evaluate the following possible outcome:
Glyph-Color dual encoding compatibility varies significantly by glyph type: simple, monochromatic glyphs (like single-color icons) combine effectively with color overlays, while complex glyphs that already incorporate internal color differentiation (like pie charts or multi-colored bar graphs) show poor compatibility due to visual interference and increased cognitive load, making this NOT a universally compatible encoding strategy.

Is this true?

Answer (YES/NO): YES